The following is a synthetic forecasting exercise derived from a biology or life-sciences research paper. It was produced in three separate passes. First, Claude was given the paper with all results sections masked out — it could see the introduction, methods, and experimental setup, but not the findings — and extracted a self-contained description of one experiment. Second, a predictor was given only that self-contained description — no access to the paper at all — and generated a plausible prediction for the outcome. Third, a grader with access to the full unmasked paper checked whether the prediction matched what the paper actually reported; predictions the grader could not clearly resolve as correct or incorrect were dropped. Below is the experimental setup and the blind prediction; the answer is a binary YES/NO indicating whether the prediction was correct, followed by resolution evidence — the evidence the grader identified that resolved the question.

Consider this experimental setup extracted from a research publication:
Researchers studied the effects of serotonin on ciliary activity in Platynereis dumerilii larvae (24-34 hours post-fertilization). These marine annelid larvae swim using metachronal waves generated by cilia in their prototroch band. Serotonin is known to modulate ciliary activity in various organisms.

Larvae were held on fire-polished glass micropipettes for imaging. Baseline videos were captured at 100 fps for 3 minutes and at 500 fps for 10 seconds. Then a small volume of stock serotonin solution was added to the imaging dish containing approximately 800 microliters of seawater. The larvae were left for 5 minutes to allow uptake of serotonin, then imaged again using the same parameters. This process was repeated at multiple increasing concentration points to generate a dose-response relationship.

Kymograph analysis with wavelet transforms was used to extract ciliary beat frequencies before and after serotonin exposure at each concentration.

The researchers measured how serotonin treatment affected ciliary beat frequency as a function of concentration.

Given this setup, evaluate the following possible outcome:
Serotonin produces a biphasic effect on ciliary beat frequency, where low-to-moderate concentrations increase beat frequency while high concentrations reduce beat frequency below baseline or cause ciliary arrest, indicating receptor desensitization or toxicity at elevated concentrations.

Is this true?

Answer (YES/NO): NO